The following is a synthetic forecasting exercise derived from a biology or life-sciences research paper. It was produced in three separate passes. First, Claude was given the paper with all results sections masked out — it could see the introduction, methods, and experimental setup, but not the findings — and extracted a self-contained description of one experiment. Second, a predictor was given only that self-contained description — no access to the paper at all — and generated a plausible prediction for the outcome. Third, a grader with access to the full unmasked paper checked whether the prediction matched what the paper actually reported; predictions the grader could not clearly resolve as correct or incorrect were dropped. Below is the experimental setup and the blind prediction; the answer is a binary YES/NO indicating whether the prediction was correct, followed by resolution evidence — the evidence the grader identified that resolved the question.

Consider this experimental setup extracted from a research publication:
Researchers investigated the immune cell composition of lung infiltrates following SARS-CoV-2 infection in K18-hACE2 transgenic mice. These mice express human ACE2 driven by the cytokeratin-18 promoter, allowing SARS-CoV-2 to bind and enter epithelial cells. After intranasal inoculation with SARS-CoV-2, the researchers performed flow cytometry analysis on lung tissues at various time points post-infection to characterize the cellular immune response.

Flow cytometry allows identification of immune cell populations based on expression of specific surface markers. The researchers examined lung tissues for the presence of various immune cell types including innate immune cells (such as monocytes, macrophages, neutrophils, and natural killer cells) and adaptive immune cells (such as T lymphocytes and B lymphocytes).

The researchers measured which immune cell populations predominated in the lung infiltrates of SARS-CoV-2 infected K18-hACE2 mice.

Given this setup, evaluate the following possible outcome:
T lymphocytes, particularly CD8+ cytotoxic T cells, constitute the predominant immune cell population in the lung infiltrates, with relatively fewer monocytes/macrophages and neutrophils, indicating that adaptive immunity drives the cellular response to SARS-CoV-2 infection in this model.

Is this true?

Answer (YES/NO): NO